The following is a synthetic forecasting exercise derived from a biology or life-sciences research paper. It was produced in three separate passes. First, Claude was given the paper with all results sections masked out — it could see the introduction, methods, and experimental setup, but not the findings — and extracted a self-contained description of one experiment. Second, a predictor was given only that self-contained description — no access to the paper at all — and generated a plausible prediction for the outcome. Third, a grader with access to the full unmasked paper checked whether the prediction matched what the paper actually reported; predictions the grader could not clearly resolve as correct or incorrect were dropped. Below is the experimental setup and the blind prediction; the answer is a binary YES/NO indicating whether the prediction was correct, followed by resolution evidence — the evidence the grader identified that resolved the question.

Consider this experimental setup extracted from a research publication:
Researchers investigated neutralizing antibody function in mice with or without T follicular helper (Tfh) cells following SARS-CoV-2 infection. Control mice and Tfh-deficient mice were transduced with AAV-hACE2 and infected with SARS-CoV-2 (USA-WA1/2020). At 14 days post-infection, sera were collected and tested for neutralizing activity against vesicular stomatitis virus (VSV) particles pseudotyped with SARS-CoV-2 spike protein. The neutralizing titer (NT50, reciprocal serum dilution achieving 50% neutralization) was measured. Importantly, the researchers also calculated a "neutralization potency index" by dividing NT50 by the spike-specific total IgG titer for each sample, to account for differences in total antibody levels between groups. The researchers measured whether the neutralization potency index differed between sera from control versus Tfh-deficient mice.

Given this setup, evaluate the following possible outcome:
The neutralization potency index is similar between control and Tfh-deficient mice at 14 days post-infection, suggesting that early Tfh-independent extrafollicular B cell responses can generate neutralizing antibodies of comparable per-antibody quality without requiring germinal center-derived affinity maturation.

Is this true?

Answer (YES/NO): YES